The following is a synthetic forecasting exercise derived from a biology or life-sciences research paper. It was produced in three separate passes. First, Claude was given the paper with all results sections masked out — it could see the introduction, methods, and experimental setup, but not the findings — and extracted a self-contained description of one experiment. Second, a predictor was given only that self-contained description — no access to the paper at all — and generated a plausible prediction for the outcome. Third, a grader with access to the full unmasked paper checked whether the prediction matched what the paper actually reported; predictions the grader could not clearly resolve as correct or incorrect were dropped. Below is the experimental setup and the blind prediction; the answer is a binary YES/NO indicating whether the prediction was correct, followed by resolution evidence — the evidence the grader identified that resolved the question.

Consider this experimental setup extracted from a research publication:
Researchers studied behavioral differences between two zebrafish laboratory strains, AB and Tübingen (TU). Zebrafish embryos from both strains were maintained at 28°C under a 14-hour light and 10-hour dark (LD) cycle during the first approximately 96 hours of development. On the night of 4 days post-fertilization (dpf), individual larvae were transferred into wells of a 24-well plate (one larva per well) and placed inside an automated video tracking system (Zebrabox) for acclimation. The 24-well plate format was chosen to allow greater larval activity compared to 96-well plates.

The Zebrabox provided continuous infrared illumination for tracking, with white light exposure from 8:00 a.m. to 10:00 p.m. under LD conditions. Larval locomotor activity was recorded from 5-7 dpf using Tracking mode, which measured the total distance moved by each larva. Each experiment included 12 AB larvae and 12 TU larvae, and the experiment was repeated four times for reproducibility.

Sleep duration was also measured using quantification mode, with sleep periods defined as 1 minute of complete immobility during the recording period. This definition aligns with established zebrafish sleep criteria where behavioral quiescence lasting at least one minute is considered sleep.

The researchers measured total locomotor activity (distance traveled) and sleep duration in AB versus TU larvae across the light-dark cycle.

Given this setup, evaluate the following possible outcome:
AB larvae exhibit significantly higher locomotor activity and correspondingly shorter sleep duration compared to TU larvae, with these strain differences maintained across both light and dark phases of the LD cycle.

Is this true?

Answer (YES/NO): NO